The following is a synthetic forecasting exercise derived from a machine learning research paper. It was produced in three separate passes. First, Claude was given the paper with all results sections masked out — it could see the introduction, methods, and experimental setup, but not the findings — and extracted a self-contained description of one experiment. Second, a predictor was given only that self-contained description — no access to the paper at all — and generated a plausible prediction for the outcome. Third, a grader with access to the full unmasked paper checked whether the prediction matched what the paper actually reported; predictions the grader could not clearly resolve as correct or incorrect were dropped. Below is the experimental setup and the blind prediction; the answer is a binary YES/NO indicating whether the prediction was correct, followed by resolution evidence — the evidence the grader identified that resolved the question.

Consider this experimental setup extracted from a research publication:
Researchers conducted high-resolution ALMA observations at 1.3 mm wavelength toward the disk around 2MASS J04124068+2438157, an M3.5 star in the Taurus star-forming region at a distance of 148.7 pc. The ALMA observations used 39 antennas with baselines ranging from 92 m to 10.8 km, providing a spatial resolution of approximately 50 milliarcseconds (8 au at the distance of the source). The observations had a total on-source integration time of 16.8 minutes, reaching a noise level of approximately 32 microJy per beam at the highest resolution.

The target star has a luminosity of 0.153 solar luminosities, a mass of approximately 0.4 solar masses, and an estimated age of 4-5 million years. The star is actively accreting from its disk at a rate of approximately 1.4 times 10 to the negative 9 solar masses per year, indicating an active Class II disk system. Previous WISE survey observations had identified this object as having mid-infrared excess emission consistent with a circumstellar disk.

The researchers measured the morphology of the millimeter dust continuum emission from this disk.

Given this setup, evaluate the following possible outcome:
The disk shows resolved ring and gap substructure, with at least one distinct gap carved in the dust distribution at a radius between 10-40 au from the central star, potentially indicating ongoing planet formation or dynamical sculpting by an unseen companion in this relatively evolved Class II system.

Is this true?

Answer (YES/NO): NO